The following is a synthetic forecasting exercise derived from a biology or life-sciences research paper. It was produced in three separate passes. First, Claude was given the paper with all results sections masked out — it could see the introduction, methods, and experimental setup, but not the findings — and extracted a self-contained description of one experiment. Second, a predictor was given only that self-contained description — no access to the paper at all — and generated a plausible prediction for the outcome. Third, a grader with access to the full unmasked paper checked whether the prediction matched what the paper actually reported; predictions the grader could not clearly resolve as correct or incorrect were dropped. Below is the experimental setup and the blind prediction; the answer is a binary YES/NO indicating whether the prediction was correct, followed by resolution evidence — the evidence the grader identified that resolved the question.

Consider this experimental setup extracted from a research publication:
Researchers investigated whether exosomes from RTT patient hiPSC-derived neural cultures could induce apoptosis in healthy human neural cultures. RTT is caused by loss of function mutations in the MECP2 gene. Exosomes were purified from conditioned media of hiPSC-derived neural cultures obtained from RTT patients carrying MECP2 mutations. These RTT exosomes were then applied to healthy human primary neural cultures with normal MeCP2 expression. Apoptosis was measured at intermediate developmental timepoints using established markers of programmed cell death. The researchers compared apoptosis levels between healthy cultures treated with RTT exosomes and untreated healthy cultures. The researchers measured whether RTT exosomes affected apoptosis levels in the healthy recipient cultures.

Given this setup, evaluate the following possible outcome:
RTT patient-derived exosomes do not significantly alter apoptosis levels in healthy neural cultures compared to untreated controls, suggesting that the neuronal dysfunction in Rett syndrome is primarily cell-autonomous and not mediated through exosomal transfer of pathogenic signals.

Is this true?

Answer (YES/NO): YES